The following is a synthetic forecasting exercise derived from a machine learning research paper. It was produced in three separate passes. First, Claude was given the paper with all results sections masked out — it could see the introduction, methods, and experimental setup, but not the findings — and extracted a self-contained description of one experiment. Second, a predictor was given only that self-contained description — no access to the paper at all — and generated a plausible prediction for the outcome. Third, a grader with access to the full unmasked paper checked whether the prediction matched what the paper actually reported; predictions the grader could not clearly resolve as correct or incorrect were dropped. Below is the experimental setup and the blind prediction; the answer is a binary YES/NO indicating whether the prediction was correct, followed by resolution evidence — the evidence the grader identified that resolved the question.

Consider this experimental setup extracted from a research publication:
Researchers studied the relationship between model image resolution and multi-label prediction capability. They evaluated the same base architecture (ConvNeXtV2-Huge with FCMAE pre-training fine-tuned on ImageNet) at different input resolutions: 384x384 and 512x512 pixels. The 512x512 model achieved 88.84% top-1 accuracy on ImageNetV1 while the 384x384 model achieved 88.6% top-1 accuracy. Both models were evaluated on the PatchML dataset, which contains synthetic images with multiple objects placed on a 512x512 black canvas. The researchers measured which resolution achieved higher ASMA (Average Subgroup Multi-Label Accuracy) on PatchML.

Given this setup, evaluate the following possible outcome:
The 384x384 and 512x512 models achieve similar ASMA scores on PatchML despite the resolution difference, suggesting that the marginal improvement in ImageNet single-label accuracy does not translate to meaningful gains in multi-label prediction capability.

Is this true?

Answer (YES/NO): NO